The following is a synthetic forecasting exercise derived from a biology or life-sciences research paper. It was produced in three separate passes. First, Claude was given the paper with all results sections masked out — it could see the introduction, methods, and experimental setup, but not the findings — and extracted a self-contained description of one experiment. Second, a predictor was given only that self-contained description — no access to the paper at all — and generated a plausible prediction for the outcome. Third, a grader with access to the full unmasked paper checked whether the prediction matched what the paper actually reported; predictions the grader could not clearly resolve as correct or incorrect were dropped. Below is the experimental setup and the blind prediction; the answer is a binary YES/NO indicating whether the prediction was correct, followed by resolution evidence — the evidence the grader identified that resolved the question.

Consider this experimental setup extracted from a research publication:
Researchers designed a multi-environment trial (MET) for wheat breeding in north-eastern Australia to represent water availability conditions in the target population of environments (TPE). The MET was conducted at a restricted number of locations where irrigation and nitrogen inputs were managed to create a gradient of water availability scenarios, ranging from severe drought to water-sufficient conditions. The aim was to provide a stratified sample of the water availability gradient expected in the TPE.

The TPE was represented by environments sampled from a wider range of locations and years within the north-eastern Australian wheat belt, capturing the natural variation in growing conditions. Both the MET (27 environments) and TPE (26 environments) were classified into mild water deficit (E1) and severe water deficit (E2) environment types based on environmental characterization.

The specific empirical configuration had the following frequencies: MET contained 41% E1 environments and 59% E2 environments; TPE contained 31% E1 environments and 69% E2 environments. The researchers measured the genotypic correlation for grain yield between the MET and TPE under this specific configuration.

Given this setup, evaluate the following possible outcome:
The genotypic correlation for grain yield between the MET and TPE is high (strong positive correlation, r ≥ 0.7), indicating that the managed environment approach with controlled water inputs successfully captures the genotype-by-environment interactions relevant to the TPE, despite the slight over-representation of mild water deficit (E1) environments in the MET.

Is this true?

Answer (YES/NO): NO